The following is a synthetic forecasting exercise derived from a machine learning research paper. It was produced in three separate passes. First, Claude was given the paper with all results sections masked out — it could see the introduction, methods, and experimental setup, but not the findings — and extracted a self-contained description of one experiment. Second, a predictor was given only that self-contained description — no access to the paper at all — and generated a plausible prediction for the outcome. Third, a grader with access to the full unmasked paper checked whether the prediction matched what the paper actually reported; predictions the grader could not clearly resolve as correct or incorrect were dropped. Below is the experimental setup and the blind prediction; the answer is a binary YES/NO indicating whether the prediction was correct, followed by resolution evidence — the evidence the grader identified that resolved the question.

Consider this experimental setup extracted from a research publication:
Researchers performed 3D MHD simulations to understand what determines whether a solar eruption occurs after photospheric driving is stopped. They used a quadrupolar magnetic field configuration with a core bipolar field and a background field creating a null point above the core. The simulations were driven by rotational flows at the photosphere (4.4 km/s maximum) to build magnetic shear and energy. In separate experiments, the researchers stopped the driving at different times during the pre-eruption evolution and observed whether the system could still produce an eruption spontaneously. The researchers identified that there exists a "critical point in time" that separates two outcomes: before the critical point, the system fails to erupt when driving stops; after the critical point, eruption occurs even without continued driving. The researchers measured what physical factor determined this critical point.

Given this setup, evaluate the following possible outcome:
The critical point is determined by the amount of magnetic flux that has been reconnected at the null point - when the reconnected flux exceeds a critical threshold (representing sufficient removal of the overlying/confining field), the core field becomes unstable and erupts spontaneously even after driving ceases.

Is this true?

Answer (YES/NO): NO